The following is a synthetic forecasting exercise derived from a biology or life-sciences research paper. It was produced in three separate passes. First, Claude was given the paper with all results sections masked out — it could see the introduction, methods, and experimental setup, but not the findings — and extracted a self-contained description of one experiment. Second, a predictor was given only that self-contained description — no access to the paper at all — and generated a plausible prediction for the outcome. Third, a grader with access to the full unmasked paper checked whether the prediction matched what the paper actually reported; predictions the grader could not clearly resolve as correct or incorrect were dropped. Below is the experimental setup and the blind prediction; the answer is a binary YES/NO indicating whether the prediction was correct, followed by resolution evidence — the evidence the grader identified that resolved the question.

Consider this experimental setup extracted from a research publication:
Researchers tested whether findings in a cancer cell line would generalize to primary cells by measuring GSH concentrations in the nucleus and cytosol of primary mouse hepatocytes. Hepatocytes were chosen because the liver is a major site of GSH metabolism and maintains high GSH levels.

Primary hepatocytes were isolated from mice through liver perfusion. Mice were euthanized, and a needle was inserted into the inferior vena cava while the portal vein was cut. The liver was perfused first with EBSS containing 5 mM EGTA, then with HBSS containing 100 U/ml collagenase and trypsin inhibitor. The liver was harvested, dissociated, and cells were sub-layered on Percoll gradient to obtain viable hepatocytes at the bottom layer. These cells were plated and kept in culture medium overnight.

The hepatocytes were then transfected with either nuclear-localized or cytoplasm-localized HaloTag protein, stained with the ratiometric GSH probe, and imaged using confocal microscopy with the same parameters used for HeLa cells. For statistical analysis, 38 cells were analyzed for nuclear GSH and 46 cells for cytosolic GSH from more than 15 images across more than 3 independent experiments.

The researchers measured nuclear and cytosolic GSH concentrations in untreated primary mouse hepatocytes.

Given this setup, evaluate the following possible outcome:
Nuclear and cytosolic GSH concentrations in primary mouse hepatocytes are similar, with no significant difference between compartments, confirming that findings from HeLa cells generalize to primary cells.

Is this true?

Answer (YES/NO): YES